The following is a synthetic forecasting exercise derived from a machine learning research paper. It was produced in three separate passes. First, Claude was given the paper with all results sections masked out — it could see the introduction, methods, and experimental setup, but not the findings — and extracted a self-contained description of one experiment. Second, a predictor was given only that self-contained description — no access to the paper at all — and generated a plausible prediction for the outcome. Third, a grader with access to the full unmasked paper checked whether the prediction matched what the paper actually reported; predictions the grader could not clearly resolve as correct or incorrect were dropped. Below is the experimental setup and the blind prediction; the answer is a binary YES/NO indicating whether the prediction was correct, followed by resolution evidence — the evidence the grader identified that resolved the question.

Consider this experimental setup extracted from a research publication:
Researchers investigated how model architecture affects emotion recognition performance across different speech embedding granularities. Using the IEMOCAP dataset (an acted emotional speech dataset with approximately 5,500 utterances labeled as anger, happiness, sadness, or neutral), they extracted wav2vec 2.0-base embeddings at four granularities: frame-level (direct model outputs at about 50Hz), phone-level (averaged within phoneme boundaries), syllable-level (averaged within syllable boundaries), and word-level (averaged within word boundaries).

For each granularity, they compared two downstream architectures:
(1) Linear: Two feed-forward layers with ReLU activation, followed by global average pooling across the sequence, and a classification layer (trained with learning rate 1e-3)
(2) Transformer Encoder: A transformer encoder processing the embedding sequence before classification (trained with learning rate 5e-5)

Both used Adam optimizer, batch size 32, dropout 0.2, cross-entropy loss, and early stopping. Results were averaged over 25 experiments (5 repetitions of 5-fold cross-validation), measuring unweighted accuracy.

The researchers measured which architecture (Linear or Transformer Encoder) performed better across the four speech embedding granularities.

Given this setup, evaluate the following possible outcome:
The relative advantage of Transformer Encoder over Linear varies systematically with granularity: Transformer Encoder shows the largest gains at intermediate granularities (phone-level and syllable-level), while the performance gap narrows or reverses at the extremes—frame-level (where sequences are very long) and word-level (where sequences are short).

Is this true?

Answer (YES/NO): NO